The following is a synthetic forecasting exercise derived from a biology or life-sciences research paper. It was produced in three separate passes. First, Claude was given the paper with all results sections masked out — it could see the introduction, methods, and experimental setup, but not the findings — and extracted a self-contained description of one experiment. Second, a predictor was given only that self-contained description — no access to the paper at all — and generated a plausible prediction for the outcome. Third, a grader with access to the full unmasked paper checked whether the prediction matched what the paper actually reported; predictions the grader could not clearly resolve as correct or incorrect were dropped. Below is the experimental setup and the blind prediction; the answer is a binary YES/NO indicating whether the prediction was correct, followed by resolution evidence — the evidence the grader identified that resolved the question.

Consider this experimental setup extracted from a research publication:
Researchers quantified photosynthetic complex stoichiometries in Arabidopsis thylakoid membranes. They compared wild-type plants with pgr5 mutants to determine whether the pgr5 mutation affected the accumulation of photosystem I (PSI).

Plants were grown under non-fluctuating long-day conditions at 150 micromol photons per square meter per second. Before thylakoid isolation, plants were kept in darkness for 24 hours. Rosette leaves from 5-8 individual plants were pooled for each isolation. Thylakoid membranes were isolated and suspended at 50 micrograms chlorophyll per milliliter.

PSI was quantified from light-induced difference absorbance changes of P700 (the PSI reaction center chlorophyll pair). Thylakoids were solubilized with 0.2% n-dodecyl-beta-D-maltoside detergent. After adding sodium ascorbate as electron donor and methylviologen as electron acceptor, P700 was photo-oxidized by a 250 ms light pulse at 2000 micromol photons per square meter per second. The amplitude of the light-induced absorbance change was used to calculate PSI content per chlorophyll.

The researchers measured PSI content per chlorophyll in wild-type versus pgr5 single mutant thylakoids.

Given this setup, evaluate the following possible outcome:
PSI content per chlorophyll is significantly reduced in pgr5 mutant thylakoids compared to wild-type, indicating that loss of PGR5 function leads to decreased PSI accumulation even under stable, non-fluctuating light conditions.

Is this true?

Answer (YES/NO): NO